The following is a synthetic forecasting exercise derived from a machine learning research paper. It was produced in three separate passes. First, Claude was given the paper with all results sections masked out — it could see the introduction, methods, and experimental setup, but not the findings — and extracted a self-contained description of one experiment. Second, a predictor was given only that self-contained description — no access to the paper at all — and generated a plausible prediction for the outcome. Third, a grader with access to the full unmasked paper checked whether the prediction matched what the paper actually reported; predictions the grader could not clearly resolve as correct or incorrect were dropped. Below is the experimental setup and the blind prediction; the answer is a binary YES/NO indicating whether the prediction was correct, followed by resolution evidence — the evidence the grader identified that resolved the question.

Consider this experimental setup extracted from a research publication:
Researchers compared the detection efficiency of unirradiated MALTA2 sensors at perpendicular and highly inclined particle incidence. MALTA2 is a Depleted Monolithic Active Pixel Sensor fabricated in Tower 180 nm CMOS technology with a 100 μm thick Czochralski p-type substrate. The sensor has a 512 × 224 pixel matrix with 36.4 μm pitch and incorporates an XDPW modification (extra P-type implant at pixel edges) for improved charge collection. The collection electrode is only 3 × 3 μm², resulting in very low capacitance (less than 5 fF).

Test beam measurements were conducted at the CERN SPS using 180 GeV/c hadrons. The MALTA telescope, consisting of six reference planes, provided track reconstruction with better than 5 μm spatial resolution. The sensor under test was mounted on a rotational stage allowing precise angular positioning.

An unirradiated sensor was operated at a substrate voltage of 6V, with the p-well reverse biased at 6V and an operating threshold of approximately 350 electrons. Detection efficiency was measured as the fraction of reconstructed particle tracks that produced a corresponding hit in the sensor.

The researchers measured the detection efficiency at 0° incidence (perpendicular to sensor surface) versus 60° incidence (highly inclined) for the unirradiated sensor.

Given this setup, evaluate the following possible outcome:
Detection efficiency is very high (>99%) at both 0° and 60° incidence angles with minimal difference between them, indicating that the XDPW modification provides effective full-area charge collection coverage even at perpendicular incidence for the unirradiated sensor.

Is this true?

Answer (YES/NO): NO